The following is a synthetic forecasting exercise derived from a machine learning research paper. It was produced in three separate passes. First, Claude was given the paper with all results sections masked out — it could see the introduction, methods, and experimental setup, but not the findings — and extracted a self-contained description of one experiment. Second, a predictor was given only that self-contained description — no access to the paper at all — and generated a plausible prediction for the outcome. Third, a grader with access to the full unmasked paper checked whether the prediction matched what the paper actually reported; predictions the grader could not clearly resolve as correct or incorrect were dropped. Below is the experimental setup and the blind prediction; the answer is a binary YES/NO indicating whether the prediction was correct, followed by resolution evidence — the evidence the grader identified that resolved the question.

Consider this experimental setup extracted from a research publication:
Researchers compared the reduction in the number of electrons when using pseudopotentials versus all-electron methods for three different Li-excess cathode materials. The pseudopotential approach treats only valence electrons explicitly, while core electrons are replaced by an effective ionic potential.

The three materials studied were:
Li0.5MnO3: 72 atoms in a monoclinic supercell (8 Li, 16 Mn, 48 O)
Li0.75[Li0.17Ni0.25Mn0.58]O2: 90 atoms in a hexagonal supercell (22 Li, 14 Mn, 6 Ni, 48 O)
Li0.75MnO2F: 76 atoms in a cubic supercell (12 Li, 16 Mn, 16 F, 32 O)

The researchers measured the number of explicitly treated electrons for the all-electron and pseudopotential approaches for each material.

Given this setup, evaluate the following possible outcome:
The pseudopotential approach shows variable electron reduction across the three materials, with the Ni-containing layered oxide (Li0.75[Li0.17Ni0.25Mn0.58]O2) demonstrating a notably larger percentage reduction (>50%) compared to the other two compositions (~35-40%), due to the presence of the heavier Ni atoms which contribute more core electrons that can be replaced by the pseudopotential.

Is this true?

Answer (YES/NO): NO